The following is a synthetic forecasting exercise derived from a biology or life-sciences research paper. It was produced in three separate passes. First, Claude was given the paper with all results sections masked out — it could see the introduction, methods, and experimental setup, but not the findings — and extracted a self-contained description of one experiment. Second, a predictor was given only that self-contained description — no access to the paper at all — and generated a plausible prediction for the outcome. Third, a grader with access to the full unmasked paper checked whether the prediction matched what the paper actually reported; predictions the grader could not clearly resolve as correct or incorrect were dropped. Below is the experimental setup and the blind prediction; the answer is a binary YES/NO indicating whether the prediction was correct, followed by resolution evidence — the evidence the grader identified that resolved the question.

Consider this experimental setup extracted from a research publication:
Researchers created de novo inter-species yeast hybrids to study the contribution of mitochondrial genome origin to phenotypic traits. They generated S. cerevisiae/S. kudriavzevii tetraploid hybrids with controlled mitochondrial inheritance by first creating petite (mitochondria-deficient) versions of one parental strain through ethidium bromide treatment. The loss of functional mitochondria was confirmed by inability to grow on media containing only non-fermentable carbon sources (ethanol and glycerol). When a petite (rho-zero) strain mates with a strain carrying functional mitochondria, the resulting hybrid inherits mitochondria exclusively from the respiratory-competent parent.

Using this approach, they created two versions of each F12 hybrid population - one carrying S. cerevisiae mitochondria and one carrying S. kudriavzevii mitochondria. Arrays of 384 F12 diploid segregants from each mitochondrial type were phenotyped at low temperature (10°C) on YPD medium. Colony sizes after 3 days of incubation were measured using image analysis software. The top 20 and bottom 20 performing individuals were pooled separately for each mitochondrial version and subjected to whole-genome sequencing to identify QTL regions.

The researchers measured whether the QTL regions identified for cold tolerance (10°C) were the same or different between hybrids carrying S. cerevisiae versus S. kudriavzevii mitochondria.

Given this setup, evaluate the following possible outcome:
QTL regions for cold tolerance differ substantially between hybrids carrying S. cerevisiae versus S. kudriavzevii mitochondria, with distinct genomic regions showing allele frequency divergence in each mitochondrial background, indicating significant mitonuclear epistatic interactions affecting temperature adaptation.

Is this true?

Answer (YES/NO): YES